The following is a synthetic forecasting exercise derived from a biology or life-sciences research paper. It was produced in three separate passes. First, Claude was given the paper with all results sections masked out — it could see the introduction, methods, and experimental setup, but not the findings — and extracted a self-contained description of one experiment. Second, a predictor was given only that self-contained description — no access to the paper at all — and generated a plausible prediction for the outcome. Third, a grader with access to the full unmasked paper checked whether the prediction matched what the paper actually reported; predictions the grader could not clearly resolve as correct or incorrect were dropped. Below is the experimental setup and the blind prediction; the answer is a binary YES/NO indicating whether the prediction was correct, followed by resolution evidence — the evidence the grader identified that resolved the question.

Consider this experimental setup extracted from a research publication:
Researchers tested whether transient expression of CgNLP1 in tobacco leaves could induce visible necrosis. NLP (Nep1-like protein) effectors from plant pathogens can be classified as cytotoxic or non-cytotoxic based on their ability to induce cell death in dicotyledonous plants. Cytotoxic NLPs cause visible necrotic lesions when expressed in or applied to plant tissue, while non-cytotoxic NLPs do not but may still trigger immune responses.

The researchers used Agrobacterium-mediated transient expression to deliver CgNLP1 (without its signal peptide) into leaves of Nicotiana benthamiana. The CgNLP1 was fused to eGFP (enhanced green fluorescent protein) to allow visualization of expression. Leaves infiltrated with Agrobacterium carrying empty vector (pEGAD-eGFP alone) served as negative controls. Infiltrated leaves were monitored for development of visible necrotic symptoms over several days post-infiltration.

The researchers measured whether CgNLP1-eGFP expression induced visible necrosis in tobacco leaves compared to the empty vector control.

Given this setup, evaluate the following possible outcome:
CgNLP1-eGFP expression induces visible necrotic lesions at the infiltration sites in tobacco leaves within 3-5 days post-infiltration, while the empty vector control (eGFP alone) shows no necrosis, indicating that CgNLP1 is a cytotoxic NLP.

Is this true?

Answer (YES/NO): NO